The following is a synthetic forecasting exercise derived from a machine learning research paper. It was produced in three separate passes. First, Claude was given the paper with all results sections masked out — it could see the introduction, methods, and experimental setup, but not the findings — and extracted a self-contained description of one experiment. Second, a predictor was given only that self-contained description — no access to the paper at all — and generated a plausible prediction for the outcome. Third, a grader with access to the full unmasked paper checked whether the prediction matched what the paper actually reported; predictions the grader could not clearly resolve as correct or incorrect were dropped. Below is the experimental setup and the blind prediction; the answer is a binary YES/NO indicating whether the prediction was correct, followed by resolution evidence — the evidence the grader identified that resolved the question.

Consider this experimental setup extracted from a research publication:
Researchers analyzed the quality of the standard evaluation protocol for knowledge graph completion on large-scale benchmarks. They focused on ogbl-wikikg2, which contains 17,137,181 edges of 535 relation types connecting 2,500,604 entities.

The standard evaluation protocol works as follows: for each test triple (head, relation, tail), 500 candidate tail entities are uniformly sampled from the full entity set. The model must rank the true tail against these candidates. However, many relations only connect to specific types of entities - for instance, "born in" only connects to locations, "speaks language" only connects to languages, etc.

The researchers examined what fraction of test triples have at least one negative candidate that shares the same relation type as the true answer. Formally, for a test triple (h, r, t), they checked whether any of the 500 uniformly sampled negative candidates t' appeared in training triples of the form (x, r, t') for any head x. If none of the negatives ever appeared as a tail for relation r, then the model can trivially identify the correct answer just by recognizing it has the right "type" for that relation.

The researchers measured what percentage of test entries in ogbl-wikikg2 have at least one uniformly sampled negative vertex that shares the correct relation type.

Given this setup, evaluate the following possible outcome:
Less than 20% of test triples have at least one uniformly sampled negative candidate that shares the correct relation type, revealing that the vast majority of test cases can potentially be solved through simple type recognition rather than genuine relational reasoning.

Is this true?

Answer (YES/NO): YES